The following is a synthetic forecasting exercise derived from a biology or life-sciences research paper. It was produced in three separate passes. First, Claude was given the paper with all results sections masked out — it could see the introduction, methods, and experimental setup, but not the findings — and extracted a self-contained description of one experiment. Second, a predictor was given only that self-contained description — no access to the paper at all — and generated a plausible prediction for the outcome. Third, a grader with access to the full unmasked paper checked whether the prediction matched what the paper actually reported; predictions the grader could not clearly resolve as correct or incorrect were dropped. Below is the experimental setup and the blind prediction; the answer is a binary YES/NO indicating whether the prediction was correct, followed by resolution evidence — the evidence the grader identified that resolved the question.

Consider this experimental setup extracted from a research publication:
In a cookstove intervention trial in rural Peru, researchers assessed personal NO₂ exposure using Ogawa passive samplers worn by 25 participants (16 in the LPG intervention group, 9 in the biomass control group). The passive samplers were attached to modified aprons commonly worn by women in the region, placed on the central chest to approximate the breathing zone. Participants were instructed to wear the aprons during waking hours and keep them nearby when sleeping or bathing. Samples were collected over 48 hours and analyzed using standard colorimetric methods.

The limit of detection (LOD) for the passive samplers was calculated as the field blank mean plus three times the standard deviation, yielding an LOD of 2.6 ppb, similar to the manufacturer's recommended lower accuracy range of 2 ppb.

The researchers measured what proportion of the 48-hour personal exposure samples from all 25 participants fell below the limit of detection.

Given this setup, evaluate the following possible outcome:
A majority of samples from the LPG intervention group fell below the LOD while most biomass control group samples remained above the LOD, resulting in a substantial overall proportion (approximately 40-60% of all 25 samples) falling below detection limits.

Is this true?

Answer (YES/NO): NO